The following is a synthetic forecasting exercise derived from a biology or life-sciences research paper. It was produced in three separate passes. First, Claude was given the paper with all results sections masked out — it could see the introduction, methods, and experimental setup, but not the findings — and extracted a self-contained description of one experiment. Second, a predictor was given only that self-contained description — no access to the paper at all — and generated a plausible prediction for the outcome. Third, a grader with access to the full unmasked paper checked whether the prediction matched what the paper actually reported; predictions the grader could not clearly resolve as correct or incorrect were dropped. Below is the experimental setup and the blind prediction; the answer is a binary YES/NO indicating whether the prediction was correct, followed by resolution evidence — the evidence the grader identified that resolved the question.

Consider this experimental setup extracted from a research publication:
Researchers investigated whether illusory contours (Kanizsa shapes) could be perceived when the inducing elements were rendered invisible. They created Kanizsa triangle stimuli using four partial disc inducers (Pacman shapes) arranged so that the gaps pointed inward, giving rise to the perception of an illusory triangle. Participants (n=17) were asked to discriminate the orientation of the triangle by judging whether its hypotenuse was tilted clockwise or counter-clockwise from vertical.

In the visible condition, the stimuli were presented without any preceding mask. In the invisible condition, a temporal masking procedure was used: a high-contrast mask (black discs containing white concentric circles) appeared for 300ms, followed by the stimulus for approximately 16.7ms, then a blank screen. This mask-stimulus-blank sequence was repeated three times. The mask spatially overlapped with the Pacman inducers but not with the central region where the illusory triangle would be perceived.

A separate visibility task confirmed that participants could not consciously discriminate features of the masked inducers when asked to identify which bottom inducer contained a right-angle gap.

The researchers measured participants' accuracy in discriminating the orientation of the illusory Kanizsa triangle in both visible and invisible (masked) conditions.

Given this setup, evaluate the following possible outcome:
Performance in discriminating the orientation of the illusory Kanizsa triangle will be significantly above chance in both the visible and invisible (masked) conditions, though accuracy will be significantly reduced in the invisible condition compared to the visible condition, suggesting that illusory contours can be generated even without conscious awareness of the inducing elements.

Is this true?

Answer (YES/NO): NO